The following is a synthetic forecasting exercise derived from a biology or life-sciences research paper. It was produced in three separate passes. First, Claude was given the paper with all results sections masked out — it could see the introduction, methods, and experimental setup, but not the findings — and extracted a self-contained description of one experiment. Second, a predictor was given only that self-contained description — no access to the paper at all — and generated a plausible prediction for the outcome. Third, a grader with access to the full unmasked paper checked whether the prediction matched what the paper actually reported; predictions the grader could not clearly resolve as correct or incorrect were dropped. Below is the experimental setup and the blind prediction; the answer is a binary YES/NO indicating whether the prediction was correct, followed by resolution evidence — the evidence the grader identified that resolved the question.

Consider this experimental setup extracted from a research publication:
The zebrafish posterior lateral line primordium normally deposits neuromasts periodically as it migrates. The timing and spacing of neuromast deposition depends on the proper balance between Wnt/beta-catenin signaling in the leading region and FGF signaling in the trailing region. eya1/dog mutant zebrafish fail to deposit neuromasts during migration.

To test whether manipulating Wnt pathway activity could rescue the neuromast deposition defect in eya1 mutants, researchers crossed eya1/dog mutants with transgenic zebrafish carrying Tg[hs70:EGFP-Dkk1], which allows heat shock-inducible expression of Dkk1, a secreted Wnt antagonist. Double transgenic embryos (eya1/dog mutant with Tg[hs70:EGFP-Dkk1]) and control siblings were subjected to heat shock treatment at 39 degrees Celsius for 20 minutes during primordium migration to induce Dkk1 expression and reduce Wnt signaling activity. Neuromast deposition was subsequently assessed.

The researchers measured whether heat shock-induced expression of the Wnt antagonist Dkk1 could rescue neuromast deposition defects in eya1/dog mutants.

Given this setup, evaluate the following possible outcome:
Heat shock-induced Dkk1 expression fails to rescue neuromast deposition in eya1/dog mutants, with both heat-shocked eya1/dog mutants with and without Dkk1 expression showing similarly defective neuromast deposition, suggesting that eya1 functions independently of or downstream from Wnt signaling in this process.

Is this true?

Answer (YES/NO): NO